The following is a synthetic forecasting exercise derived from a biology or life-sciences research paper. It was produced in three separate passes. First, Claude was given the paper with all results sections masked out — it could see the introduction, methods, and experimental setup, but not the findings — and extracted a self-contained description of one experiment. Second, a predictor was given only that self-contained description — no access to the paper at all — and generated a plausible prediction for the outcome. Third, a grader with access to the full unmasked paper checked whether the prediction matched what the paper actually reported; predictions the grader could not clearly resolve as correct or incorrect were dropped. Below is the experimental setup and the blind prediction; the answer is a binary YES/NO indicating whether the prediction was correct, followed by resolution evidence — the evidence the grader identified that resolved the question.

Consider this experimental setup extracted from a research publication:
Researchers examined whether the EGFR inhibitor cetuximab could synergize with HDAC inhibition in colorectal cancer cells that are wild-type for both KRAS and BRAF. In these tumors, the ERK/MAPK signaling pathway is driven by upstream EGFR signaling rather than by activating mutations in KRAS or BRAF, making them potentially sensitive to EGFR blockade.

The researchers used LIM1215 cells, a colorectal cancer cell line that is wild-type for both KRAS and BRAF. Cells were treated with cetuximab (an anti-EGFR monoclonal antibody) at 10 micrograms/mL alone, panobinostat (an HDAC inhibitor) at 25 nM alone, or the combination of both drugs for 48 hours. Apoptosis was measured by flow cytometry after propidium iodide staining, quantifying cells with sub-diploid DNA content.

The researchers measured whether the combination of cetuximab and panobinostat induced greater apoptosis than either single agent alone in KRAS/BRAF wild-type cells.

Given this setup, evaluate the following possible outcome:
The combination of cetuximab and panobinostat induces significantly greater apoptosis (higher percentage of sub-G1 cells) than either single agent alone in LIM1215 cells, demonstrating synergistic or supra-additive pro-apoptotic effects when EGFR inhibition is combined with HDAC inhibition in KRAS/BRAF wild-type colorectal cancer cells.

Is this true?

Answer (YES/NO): YES